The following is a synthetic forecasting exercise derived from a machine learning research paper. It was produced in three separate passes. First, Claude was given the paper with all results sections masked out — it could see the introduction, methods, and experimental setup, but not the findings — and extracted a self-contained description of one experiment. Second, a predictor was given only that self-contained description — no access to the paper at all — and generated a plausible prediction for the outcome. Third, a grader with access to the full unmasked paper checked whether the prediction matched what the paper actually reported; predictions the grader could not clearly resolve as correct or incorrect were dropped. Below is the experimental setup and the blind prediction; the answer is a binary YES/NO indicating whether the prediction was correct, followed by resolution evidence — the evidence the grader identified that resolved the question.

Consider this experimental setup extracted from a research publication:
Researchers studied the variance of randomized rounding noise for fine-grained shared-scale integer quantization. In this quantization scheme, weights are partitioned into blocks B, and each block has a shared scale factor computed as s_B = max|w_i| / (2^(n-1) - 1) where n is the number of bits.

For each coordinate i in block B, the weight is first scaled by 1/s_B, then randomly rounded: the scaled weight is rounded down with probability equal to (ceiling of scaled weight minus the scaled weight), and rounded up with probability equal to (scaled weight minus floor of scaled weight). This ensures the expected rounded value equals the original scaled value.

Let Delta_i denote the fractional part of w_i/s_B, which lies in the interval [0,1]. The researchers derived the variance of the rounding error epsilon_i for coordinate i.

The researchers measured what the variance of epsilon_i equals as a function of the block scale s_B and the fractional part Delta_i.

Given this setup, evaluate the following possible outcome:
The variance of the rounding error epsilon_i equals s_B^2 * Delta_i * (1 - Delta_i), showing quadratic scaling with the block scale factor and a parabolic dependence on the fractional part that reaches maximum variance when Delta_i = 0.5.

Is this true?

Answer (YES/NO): YES